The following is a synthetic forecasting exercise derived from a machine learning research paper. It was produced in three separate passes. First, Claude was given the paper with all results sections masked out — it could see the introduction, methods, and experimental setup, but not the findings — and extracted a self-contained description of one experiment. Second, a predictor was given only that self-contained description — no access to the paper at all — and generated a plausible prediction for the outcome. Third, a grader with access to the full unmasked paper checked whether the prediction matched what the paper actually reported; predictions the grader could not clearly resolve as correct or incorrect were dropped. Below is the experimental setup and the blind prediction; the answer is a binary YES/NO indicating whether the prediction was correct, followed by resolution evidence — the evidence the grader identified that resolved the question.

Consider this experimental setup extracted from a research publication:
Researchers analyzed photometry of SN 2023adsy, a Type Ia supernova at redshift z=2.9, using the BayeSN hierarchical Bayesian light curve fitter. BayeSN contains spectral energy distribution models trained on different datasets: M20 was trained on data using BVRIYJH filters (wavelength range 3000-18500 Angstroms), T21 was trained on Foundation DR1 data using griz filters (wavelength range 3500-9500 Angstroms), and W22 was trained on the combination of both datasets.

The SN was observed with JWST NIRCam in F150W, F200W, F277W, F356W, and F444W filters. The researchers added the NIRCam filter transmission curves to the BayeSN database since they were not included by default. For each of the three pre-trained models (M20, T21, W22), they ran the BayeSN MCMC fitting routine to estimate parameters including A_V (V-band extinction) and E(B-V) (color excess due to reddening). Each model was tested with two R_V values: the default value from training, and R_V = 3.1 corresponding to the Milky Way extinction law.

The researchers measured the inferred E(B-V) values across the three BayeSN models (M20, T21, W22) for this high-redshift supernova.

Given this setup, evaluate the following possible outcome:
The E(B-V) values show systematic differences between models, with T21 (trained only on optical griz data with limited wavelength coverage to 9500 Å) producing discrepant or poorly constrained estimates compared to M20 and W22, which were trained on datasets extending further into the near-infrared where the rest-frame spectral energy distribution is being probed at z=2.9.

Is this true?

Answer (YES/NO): YES